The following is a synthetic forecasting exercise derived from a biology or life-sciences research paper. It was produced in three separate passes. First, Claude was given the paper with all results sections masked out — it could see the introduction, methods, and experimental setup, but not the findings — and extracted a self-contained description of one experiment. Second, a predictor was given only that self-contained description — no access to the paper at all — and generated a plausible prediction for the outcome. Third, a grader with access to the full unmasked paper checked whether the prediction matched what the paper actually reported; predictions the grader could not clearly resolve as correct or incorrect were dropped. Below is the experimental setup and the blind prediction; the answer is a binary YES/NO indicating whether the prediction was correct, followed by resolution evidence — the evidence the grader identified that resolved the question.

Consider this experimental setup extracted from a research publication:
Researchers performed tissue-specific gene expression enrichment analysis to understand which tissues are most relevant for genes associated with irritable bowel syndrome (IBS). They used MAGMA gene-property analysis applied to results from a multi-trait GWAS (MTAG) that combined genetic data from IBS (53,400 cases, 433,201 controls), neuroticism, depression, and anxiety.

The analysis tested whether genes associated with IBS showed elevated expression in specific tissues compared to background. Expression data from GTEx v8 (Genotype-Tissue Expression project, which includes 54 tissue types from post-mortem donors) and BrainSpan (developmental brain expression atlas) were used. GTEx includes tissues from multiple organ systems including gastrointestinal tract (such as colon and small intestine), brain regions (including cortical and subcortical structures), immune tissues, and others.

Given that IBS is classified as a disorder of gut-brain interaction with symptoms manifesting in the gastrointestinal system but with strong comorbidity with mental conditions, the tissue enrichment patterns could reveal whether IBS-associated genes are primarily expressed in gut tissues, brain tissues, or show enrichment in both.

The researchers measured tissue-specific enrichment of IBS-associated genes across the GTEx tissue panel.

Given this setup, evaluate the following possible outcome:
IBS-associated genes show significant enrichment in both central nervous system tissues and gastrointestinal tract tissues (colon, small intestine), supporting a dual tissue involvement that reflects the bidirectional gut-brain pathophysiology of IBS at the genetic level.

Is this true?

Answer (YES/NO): NO